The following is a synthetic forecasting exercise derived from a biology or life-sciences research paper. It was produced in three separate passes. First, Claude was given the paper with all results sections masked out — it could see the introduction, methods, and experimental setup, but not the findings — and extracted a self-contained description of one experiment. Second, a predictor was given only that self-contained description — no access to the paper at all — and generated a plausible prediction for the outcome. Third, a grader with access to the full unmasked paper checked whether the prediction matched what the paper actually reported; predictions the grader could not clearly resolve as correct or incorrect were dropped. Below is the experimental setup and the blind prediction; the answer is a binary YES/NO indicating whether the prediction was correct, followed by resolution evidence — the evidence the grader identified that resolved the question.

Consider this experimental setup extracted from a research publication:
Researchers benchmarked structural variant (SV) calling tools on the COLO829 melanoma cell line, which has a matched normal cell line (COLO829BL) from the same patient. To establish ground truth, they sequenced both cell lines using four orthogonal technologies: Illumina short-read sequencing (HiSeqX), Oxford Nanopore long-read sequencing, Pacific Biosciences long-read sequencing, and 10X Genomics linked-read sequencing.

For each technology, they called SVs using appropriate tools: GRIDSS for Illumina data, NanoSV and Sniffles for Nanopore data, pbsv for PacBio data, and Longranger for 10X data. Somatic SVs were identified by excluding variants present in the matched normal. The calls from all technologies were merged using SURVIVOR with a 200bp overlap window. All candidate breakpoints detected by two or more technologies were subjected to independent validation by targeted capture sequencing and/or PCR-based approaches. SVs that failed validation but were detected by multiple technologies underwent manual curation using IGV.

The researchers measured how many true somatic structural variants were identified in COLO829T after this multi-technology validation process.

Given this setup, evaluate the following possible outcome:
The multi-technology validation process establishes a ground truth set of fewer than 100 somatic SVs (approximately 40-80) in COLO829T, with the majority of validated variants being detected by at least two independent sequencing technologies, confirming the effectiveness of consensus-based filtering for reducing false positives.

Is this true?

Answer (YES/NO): YES